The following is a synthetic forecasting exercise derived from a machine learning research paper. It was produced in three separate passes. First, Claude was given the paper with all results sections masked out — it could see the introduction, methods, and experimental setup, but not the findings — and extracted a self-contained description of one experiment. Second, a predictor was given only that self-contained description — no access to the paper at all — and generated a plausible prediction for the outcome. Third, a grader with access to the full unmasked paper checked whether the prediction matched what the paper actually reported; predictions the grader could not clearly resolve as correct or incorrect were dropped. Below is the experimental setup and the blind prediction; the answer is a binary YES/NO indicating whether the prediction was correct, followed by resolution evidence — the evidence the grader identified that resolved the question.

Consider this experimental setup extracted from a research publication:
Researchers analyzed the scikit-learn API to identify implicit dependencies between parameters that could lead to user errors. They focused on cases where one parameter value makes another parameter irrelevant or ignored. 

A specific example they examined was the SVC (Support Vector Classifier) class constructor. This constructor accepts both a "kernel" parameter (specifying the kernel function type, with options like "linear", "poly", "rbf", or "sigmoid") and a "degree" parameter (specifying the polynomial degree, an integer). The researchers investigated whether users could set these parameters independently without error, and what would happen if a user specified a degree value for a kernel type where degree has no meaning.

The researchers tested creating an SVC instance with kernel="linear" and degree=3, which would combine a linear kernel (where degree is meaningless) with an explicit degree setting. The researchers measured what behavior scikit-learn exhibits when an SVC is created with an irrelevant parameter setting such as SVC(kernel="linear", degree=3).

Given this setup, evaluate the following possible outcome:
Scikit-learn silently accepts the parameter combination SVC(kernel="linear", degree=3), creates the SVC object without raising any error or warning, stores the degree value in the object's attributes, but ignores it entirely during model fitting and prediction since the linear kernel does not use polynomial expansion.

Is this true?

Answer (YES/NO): YES